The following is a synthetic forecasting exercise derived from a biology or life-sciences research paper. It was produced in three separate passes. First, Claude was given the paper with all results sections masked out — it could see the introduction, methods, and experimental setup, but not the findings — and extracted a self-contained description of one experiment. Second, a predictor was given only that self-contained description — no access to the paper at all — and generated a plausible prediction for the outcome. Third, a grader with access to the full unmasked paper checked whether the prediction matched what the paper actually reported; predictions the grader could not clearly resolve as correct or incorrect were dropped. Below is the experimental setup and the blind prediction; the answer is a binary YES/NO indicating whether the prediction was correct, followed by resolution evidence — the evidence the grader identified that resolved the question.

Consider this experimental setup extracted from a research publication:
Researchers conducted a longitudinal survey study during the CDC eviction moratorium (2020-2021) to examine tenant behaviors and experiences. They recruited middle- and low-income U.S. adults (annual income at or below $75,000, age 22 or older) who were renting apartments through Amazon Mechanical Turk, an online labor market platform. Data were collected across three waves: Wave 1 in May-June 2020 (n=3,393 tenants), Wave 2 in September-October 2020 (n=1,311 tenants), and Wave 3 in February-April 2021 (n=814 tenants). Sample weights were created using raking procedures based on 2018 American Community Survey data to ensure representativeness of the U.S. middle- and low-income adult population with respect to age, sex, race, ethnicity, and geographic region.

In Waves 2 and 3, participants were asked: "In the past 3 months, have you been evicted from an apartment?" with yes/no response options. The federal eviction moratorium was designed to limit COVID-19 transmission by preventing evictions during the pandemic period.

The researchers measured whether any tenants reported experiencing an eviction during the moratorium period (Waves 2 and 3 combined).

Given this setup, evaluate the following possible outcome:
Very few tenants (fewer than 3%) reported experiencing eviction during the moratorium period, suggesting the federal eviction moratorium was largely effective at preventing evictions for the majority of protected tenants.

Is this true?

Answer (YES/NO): NO